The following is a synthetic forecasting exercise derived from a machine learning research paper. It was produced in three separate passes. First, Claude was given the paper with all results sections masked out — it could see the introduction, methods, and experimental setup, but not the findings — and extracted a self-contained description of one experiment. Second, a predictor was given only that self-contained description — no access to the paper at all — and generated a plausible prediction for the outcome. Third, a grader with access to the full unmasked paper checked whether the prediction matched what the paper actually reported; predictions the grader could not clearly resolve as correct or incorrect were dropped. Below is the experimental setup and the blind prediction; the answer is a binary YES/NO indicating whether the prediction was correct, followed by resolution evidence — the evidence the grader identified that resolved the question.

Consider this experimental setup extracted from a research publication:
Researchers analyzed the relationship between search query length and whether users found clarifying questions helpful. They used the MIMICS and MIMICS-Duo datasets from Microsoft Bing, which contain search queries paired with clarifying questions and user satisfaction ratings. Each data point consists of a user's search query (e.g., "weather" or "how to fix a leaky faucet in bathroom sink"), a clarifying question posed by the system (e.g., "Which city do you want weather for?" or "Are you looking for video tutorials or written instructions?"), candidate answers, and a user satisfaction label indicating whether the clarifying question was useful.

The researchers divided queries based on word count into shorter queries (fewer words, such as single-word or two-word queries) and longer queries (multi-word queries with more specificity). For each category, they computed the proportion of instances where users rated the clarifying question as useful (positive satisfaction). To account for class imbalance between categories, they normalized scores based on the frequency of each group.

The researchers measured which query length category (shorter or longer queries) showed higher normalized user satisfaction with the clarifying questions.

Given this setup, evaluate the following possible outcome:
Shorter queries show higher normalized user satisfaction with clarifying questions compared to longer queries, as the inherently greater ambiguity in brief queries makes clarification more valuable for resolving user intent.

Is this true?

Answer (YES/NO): YES